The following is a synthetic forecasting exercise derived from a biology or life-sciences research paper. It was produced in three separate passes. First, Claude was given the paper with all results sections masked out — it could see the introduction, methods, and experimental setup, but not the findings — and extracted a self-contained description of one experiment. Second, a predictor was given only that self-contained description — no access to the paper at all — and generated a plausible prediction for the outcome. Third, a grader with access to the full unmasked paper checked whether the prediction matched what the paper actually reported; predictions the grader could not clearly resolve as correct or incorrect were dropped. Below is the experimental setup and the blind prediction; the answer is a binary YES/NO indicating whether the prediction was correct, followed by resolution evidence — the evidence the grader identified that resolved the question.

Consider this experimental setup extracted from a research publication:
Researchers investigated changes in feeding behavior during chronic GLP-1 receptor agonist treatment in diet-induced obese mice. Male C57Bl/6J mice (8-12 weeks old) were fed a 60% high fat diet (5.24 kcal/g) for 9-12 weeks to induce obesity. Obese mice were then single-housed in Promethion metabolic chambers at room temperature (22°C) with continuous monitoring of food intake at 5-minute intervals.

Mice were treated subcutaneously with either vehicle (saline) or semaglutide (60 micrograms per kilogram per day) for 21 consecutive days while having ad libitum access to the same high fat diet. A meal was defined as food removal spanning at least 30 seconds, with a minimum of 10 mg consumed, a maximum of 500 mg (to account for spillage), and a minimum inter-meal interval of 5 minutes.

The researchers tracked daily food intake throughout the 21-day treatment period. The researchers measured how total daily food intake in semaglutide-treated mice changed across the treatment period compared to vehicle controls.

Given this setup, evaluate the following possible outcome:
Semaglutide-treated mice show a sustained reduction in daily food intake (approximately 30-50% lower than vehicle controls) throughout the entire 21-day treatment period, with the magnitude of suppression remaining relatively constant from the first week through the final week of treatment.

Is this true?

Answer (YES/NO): NO